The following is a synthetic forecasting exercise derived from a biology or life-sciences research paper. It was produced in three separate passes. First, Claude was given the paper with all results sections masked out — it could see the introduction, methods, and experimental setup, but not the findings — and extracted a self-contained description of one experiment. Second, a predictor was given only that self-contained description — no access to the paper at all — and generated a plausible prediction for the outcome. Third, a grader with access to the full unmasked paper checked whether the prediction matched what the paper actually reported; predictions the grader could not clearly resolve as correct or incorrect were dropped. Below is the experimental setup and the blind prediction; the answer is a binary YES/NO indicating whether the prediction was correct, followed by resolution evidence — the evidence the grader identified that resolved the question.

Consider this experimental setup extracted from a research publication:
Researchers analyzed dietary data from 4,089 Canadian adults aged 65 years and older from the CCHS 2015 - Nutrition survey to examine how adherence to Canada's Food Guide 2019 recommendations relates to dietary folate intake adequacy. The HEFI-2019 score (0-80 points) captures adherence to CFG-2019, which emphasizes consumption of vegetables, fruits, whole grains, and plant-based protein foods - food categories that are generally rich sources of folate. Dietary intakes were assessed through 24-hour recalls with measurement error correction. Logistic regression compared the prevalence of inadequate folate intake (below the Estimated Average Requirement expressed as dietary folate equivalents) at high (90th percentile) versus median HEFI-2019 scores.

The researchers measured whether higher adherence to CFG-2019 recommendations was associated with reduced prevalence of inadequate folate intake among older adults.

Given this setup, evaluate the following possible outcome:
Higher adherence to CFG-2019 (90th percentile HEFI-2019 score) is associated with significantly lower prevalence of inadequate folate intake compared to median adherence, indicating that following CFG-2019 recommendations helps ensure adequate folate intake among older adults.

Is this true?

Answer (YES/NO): NO